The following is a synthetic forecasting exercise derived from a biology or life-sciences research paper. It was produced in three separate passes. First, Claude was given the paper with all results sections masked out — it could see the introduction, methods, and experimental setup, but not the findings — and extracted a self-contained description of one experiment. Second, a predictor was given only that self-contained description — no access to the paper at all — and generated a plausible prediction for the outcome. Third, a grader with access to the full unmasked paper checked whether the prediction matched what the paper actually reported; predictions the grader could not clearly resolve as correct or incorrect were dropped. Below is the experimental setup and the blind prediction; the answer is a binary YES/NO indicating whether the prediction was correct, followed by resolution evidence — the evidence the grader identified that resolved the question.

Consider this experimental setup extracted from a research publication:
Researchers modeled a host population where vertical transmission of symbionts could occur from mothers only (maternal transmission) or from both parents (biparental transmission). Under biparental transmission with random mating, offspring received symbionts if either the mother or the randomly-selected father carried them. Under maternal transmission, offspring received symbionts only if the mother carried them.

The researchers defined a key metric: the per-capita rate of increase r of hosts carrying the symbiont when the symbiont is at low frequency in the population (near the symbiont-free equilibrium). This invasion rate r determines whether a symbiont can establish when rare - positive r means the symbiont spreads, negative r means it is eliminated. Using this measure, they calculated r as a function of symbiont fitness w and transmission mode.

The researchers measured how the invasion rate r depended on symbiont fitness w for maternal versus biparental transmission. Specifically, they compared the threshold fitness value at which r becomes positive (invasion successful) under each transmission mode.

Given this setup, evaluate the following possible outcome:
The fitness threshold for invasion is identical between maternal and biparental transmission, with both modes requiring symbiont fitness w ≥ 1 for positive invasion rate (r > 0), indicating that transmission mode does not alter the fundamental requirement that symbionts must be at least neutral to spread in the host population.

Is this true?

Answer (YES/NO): NO